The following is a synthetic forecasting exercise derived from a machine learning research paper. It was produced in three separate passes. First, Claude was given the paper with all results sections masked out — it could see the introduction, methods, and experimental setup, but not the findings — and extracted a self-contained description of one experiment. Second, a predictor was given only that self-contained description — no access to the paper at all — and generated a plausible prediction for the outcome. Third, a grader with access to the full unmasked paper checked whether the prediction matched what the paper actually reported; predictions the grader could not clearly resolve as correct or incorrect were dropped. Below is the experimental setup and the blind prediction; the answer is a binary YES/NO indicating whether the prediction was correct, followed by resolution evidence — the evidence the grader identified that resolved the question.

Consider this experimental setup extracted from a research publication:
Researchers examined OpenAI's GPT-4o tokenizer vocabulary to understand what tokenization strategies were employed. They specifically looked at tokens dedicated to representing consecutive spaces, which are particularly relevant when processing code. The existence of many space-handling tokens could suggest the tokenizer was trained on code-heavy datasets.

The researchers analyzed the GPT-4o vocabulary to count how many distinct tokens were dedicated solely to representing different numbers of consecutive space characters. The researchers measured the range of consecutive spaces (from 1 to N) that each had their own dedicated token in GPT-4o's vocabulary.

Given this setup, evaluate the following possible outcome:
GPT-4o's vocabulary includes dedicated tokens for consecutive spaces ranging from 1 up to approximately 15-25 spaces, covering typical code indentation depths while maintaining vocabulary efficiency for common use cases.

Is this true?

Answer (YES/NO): NO